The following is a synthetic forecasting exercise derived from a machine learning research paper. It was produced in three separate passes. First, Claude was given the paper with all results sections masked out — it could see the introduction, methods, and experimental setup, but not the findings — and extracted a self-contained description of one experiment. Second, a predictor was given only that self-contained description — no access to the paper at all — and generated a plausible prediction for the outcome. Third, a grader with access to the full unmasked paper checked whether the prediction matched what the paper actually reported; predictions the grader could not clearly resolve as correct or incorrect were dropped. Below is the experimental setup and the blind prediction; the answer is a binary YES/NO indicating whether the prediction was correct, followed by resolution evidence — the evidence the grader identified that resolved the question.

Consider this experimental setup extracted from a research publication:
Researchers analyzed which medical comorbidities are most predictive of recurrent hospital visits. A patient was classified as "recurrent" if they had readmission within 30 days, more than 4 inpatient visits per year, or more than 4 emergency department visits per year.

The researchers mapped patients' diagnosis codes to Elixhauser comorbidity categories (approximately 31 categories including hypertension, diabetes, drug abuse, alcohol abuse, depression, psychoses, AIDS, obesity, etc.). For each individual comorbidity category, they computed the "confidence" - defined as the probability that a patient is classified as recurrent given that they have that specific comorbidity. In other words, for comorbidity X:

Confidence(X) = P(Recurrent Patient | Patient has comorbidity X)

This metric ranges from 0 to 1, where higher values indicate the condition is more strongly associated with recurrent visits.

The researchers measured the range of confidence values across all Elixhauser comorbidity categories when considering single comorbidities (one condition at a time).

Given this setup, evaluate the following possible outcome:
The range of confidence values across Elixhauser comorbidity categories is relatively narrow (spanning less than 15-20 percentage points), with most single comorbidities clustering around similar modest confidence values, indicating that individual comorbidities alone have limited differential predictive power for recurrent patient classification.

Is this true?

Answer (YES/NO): YES